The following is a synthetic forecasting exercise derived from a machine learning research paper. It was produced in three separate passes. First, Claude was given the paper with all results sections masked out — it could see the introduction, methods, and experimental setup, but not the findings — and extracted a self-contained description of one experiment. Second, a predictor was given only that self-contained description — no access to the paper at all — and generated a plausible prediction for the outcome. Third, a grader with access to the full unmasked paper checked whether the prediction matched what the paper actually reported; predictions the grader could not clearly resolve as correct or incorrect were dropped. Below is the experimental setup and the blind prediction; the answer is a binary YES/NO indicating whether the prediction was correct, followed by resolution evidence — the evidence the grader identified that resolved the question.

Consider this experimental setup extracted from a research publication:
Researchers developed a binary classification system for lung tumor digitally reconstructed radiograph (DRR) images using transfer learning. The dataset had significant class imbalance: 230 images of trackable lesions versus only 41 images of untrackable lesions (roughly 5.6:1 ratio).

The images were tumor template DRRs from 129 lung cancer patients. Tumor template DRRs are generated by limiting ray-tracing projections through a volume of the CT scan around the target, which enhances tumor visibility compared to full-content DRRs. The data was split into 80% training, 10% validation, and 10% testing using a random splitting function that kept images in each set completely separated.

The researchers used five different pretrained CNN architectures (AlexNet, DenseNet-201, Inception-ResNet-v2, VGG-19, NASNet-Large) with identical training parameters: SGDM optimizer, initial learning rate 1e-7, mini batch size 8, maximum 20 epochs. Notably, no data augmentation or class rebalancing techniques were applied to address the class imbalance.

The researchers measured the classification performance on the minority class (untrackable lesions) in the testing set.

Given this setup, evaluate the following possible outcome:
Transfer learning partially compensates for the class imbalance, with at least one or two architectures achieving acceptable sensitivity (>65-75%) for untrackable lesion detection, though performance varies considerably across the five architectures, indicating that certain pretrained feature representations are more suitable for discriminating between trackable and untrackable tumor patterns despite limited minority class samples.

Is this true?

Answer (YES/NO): NO